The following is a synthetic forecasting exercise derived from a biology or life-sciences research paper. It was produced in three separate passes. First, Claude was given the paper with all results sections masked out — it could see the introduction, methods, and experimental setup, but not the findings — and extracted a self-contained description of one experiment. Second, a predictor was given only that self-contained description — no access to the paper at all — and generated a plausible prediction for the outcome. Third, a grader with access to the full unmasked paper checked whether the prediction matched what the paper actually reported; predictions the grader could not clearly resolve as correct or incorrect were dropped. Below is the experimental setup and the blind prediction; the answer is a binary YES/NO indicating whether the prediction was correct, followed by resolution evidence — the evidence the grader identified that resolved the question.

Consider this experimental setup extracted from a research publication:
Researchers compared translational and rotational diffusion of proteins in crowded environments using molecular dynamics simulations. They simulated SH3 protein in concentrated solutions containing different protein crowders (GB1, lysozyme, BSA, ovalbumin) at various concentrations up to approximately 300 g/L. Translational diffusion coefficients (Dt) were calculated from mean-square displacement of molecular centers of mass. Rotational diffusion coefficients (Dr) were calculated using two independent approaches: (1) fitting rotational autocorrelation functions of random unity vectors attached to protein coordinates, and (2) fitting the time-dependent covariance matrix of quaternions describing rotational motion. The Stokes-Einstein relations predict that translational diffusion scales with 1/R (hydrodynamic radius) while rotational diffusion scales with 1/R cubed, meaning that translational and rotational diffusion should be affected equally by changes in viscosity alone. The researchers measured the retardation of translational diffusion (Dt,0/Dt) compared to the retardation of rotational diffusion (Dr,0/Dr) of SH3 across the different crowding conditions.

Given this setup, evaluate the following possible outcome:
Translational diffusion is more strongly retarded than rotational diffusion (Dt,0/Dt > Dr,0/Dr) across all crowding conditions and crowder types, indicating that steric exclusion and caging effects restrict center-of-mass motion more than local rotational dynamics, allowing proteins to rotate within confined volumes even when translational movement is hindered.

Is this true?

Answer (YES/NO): NO